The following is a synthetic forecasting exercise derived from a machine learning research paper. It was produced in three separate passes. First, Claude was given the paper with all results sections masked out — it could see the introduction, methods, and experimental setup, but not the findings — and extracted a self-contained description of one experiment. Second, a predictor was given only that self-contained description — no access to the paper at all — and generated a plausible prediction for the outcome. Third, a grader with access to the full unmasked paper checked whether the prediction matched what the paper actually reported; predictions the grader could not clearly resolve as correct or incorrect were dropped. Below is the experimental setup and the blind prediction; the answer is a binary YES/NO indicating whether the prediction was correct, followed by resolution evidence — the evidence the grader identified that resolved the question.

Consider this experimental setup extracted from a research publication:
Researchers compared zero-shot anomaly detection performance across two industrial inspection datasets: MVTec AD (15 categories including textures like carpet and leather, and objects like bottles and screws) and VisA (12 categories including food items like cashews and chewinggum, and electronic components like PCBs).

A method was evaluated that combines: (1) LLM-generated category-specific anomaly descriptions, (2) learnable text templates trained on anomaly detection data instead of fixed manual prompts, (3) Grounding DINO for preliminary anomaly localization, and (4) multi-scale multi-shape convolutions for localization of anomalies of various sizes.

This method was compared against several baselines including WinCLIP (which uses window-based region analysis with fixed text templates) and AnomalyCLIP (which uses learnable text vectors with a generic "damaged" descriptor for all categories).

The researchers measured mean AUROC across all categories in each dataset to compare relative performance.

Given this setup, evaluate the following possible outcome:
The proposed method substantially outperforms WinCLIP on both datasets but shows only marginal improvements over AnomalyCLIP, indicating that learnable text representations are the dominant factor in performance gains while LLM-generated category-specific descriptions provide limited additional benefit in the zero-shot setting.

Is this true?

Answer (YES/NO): NO